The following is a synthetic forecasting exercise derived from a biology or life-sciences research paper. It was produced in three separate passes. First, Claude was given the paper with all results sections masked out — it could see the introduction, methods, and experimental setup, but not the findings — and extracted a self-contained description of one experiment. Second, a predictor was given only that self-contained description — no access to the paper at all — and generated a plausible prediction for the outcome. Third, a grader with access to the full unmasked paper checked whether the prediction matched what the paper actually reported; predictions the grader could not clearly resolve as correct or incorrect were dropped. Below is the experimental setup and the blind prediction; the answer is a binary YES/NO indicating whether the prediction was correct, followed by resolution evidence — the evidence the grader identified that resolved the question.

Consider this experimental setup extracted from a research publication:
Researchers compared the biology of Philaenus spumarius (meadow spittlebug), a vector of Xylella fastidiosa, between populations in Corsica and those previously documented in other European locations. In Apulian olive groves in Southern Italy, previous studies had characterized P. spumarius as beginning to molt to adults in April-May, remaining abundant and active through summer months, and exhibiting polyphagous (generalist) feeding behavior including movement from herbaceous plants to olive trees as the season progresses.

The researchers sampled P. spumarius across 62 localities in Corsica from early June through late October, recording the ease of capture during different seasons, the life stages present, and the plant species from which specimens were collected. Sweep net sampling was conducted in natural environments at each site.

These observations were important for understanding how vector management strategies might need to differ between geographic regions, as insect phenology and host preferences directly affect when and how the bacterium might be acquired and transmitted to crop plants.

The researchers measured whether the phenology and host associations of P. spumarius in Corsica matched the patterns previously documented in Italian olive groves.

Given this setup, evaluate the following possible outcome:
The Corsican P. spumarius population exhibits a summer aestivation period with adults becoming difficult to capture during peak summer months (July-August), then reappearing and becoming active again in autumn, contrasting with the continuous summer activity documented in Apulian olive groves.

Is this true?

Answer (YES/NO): YES